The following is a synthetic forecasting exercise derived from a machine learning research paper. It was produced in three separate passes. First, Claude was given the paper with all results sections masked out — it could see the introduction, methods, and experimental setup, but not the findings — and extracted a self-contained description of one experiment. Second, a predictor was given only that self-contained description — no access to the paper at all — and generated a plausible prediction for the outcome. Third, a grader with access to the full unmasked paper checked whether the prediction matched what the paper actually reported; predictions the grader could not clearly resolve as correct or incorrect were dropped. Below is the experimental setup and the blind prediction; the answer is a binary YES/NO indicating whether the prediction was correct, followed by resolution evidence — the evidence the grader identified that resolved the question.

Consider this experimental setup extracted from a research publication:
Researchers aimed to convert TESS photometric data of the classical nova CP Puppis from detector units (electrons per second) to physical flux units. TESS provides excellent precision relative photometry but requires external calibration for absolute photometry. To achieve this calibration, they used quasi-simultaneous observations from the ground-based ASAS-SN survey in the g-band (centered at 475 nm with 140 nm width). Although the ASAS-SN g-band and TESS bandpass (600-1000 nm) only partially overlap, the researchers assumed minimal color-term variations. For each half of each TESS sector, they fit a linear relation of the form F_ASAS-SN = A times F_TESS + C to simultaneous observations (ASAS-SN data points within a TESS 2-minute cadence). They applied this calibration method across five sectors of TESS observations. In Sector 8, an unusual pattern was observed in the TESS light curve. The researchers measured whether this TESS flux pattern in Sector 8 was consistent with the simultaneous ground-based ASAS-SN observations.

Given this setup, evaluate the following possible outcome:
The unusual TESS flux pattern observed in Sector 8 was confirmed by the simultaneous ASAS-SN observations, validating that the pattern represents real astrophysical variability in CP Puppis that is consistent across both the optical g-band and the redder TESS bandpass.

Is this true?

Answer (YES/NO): NO